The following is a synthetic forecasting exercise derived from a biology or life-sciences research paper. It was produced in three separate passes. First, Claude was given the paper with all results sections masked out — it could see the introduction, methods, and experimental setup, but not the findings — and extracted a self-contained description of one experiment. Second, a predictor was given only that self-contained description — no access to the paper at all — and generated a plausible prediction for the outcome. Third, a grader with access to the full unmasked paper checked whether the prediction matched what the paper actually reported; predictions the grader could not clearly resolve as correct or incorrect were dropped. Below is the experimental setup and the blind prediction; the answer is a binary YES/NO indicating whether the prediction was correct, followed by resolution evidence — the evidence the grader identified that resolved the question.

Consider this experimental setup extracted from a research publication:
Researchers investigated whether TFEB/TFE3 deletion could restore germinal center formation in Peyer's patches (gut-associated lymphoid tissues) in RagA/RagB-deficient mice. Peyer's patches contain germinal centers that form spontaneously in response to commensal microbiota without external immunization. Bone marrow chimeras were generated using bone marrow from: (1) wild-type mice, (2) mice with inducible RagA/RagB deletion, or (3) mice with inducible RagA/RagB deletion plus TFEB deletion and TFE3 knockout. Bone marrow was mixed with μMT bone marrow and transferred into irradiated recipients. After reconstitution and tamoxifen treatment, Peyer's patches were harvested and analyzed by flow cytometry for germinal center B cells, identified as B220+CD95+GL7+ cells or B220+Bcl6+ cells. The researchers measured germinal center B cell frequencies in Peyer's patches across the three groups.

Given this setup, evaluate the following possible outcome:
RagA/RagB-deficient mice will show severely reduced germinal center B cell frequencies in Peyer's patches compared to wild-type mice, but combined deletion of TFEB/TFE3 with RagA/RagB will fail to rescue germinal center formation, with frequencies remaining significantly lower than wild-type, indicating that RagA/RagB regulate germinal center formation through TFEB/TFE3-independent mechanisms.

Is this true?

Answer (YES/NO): NO